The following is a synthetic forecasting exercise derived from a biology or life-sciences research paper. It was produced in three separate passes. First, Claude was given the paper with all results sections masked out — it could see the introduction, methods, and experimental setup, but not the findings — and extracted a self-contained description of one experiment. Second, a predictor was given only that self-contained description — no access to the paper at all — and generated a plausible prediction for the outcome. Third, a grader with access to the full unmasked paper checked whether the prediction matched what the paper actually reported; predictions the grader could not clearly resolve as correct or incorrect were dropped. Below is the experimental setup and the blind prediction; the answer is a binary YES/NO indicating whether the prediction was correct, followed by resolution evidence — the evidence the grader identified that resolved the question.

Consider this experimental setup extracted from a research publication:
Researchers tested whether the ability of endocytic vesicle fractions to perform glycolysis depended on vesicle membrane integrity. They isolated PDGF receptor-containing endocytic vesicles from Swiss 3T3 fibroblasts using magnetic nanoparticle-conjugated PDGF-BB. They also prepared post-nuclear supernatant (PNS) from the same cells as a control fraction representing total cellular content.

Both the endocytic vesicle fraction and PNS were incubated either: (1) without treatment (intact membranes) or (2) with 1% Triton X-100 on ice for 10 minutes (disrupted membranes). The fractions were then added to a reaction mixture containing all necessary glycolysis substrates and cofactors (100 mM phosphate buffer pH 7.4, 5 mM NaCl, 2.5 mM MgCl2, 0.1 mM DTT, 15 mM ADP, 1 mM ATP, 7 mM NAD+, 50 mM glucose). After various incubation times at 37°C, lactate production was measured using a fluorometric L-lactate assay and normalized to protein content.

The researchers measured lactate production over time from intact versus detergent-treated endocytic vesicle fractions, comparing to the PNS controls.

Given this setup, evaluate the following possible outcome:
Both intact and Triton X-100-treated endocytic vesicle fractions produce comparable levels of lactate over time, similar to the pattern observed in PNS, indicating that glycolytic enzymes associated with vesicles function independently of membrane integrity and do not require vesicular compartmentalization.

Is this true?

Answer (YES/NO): NO